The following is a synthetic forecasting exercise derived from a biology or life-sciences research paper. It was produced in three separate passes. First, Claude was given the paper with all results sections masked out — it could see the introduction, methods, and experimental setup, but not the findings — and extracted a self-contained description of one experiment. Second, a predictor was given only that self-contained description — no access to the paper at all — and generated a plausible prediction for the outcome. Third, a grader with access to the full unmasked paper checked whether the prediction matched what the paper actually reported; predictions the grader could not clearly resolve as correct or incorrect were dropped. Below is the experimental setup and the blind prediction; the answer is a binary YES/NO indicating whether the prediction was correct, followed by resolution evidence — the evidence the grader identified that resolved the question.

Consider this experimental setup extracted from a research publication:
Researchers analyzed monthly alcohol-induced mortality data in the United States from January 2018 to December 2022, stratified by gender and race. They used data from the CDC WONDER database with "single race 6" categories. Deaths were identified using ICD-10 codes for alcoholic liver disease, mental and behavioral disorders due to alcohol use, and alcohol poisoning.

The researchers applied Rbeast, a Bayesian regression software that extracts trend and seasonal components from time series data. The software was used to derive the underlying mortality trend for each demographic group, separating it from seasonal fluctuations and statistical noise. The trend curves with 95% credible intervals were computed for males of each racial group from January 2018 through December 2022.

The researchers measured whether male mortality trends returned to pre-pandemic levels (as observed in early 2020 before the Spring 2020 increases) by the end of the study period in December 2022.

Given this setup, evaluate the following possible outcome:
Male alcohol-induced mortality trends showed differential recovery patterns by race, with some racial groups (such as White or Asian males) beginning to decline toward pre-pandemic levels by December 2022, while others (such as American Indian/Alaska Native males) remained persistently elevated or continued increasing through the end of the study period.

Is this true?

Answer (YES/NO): NO